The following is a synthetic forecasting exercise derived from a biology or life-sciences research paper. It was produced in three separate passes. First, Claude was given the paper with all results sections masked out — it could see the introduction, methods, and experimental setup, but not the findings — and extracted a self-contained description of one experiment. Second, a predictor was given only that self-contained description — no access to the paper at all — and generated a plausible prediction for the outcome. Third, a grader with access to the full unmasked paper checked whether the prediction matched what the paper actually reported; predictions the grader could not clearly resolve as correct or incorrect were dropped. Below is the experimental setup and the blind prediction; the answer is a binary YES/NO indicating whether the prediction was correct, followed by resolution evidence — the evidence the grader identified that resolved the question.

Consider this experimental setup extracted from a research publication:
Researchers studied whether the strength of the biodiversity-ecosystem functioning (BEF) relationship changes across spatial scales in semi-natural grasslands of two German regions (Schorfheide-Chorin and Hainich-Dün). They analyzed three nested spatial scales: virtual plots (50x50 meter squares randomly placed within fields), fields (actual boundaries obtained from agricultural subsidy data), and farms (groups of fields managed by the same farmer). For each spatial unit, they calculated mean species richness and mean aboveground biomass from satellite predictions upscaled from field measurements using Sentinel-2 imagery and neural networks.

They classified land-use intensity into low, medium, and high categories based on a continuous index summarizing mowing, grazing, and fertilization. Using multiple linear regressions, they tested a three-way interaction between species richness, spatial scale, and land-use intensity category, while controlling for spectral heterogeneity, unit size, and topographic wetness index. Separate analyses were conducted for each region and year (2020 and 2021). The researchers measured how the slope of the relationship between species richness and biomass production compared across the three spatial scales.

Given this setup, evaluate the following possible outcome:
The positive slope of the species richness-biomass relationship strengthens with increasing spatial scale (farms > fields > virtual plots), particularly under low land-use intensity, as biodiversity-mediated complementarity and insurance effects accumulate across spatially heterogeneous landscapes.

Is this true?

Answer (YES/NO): NO